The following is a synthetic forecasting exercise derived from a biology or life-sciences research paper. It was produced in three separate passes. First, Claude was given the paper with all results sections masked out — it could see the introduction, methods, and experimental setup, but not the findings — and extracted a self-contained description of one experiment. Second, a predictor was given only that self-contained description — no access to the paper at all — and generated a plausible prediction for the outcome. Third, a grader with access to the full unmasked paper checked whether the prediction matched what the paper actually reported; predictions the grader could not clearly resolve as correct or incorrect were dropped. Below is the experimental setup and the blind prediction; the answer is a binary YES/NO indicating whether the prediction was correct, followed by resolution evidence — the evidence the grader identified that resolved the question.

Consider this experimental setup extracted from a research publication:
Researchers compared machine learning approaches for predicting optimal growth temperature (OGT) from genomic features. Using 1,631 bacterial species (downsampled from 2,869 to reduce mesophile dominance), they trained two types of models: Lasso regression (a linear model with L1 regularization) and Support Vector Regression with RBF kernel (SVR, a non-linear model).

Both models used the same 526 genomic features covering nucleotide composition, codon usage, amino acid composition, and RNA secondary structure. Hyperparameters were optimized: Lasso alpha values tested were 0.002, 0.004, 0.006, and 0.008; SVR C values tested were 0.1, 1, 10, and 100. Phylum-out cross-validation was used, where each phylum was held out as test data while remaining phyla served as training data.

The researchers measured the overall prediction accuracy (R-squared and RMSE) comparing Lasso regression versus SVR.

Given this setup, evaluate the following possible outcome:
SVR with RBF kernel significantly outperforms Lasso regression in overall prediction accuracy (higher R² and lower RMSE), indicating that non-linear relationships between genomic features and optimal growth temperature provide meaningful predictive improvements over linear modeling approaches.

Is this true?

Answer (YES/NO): NO